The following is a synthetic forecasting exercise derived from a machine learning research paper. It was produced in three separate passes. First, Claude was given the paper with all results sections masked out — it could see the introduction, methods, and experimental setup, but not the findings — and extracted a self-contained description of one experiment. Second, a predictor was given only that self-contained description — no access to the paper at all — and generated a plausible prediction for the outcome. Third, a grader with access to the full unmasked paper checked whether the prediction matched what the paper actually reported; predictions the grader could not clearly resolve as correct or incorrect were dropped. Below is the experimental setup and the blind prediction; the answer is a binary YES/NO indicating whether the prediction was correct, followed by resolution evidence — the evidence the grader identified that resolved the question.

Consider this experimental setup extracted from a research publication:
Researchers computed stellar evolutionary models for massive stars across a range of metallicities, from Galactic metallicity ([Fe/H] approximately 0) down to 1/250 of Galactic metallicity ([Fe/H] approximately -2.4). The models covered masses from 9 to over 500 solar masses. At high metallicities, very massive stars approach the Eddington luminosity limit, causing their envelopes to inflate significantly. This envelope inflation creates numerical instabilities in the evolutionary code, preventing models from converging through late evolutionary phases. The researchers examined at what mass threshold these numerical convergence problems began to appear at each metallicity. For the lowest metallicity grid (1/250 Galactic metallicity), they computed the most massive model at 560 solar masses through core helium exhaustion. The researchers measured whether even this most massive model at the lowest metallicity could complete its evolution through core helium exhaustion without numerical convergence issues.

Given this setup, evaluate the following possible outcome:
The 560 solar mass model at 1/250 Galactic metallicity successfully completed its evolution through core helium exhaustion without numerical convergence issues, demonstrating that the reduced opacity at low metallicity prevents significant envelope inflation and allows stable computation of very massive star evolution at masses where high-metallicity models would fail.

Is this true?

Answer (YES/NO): YES